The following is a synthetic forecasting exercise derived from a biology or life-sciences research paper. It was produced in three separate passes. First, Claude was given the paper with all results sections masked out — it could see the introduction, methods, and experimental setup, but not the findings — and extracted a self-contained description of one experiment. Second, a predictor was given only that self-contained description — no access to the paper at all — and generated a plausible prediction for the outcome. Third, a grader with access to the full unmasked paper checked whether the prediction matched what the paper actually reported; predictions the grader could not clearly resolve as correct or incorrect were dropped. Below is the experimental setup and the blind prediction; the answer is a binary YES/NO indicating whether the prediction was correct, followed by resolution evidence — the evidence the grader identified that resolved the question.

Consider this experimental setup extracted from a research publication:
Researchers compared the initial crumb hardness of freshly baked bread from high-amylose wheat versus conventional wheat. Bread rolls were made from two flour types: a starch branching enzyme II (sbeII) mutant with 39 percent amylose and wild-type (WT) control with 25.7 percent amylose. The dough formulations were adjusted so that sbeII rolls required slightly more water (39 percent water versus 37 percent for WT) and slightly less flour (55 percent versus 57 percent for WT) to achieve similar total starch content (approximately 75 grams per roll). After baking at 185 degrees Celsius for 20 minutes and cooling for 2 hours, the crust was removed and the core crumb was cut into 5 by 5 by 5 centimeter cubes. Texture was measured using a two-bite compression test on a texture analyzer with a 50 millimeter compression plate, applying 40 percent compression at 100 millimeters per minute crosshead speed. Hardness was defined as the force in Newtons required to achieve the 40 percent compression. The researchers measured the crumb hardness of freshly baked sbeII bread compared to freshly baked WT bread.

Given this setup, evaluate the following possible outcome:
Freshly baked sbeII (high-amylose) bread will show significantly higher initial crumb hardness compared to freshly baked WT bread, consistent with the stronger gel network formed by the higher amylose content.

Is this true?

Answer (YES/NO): NO